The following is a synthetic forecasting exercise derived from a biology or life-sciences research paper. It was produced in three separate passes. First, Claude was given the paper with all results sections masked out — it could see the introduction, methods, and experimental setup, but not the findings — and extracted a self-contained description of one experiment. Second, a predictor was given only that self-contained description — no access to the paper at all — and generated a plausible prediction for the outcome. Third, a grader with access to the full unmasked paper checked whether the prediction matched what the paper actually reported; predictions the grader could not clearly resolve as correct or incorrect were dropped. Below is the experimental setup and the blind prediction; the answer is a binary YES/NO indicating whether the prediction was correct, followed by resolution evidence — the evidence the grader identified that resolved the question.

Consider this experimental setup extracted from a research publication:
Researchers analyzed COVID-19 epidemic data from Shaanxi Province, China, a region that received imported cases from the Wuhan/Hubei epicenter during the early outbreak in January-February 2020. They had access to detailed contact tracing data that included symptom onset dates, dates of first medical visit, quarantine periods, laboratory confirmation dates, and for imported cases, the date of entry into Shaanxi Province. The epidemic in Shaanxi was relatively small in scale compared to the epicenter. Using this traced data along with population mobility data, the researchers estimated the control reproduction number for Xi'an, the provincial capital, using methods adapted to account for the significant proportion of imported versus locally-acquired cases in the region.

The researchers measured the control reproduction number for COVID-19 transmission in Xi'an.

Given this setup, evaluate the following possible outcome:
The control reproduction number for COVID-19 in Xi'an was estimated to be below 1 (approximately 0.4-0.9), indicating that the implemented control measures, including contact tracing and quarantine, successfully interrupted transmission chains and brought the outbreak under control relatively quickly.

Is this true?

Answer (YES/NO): NO